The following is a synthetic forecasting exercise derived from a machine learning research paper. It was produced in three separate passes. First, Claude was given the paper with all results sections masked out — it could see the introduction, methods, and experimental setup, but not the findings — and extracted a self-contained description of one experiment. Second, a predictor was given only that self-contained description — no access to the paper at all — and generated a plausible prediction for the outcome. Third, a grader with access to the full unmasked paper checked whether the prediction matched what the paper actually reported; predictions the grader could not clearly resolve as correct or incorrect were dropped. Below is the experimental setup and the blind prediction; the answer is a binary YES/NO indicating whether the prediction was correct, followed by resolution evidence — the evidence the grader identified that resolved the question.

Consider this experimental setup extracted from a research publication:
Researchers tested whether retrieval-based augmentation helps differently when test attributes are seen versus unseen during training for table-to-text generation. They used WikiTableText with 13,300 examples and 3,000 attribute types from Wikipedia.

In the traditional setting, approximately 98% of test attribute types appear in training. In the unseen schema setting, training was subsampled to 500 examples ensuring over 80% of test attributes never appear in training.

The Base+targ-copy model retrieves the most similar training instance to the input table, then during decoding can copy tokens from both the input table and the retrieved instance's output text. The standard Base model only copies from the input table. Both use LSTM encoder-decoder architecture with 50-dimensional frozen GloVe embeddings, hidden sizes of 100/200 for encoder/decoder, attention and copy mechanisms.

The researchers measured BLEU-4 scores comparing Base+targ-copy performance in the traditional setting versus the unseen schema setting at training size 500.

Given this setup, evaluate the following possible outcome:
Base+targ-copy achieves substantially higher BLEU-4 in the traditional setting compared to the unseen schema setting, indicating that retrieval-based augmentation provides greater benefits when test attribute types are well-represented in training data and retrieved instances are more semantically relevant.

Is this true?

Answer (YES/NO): NO